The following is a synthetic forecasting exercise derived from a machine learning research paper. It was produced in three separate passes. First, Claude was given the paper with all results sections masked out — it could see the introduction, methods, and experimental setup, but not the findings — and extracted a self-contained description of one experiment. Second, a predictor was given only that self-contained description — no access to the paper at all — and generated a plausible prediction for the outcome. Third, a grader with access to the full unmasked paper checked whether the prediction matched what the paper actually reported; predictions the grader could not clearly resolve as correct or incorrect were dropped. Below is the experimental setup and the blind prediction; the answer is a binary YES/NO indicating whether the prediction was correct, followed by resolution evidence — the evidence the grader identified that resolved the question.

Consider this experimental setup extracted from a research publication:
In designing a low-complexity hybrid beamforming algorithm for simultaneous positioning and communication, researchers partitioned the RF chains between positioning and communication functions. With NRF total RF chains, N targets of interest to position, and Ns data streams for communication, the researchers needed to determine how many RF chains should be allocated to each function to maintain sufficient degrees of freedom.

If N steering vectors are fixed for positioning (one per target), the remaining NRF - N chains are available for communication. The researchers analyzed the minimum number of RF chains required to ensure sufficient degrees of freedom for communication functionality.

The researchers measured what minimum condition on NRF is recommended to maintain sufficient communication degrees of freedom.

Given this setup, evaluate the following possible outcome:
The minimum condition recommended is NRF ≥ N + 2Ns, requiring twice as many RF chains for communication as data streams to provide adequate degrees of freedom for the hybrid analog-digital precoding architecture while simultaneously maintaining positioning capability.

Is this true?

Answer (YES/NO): NO